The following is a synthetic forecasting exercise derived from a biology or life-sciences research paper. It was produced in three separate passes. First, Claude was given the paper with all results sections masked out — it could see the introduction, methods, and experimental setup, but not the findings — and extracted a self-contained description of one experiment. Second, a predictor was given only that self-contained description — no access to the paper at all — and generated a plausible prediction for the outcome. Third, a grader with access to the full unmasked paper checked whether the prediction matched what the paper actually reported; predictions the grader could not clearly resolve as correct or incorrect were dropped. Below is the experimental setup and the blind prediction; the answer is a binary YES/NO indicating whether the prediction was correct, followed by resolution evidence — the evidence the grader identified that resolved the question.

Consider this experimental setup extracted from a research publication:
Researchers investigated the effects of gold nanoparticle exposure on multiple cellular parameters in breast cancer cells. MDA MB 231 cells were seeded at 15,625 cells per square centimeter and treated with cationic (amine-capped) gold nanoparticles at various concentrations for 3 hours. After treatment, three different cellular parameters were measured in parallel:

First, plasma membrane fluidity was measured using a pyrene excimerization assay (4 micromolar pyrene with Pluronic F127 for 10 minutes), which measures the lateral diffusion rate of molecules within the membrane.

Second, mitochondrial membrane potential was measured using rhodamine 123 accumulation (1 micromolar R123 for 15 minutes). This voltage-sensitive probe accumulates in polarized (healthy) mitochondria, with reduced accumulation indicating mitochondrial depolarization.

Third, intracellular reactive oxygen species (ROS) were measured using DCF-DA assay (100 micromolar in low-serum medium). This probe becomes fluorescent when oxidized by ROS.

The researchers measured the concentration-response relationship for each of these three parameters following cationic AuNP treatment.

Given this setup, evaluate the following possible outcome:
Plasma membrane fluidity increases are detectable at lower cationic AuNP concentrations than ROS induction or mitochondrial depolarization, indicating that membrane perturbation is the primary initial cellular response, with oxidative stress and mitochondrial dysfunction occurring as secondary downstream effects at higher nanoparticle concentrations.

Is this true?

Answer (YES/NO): NO